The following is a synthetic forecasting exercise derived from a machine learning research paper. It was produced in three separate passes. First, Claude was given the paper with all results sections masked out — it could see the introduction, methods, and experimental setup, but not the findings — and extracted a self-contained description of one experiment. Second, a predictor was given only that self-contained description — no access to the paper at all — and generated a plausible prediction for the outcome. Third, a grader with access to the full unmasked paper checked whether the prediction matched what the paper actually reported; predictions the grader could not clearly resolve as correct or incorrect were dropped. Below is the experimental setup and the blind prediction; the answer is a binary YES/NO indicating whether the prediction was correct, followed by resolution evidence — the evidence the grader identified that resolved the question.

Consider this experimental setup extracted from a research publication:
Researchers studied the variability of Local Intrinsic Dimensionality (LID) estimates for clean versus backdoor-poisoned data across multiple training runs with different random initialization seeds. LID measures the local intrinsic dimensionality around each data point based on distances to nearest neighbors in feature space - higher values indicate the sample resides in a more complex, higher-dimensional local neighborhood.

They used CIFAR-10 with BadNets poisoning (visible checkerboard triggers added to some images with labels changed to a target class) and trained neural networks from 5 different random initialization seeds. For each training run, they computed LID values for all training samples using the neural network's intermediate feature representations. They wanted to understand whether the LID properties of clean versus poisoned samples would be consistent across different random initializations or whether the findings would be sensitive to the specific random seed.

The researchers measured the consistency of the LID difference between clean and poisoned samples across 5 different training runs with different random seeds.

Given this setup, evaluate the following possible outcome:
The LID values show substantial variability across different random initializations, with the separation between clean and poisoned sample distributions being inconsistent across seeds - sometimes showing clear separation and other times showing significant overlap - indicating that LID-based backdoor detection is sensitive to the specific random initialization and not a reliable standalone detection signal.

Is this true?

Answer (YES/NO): NO